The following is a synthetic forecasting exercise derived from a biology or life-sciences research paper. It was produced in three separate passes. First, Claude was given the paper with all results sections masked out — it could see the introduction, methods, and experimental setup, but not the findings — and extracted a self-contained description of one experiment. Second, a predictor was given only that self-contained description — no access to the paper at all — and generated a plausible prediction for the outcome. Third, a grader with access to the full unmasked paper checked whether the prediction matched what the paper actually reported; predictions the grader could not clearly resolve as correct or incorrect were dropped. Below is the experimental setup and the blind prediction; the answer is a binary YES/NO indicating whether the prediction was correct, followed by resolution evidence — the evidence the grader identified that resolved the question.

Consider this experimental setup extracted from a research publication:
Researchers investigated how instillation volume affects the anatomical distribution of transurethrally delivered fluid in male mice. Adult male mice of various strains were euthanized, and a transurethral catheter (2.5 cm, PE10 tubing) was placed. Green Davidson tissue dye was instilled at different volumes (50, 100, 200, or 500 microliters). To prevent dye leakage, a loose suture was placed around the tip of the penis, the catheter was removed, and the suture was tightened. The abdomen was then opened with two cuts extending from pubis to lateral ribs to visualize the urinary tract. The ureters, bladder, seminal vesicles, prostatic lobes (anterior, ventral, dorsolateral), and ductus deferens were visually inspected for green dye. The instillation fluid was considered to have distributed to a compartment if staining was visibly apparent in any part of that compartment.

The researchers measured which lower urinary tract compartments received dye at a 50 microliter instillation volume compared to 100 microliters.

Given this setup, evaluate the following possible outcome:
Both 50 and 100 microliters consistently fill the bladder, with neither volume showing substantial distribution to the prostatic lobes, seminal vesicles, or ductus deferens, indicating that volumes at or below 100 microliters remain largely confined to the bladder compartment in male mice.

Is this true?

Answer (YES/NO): NO